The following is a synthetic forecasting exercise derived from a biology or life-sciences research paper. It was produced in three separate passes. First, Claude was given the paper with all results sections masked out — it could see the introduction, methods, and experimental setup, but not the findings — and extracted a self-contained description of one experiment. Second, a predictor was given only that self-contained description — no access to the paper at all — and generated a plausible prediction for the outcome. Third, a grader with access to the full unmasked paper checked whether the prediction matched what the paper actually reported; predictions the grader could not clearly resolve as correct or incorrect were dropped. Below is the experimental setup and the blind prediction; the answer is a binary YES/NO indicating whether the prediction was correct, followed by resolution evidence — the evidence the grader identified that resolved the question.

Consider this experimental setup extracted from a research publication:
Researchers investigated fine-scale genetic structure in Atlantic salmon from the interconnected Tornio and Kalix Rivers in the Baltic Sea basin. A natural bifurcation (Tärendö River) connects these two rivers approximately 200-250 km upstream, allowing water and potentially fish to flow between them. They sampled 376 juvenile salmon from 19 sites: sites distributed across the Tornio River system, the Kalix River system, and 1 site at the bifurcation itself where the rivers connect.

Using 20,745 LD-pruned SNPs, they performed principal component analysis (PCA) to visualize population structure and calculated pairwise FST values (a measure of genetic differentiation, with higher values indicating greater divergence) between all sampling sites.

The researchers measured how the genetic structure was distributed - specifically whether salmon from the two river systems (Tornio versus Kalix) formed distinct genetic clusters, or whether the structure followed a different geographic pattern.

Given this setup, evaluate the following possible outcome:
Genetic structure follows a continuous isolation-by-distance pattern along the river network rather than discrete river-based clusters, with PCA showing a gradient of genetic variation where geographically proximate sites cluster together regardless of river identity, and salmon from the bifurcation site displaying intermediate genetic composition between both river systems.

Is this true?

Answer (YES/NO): NO